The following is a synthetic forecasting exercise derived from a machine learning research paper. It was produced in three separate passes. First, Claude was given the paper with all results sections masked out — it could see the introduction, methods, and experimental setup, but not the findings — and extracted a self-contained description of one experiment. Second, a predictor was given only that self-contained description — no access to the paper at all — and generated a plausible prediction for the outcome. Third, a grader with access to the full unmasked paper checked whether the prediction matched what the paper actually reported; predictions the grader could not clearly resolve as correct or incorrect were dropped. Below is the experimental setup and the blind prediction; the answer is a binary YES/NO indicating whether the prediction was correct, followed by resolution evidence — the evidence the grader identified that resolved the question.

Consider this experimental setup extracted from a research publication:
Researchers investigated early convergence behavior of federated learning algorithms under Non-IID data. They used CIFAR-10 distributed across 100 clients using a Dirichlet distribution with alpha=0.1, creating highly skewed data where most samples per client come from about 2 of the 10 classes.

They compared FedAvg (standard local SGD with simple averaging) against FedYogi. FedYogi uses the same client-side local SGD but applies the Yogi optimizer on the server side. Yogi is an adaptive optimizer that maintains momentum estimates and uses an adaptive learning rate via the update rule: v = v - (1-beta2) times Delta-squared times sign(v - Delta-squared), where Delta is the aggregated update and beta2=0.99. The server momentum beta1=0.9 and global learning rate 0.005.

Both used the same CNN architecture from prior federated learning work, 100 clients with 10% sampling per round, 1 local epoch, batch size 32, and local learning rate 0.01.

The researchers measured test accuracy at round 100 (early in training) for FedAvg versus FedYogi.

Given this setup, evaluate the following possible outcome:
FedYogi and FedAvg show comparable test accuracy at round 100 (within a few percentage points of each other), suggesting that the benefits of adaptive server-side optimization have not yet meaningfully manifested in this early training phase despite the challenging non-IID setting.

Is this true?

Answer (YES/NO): NO